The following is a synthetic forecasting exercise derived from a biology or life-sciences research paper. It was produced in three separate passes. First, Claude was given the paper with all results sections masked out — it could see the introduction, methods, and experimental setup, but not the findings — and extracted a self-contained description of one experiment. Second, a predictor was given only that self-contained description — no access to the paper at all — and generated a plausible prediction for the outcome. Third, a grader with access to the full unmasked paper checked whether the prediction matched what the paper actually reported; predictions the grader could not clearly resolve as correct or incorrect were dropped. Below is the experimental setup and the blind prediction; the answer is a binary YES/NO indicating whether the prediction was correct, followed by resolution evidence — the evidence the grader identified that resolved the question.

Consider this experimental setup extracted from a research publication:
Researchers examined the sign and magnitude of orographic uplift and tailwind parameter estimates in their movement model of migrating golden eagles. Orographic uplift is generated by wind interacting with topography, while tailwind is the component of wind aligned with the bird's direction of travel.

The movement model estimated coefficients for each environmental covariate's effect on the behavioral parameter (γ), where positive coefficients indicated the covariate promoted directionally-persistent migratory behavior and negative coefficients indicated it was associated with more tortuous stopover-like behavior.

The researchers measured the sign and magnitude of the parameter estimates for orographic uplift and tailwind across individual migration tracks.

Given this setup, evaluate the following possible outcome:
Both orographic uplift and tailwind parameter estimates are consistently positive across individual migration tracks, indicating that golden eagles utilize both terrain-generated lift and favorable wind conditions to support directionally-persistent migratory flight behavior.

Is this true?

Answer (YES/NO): NO